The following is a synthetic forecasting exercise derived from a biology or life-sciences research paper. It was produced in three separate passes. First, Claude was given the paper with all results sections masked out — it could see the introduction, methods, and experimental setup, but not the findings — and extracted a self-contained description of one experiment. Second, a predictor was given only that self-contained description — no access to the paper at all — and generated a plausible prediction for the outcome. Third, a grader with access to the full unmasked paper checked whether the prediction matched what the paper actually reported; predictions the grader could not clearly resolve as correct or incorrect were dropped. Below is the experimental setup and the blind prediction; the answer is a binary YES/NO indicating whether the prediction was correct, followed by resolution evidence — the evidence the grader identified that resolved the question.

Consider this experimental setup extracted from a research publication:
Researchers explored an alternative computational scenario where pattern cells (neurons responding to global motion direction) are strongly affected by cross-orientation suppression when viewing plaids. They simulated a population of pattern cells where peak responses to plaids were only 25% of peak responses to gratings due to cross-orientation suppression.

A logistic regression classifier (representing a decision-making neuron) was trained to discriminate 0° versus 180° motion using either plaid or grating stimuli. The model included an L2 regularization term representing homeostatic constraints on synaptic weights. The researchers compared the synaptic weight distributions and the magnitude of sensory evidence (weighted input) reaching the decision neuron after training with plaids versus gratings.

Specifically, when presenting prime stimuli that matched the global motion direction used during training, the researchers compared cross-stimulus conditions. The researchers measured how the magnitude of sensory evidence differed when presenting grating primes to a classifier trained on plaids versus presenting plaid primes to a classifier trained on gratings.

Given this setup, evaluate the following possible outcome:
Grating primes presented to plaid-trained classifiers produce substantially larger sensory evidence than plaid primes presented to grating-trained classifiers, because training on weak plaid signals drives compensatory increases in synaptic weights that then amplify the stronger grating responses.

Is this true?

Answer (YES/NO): YES